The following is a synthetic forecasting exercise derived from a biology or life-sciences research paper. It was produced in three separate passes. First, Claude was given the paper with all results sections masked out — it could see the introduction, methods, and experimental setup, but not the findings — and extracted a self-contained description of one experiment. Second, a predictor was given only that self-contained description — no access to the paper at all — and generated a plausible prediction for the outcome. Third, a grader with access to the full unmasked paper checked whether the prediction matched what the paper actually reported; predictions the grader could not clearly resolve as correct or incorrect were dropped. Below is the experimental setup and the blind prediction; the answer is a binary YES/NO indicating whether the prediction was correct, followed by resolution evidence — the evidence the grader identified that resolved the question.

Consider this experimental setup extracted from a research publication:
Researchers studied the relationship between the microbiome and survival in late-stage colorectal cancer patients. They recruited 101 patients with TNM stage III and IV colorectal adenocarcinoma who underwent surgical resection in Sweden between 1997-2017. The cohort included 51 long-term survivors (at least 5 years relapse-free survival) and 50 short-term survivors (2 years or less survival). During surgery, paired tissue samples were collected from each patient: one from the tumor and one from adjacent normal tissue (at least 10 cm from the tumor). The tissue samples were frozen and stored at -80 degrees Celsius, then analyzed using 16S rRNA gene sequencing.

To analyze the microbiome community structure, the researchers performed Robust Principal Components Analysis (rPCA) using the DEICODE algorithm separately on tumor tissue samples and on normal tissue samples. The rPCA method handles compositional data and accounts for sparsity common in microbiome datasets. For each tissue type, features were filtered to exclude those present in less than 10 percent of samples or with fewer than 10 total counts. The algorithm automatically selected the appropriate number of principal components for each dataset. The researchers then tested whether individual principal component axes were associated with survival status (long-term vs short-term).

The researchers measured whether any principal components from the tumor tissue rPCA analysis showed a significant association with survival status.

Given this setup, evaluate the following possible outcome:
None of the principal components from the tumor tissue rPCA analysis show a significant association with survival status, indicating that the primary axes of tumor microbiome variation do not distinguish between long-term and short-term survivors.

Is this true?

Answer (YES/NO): NO